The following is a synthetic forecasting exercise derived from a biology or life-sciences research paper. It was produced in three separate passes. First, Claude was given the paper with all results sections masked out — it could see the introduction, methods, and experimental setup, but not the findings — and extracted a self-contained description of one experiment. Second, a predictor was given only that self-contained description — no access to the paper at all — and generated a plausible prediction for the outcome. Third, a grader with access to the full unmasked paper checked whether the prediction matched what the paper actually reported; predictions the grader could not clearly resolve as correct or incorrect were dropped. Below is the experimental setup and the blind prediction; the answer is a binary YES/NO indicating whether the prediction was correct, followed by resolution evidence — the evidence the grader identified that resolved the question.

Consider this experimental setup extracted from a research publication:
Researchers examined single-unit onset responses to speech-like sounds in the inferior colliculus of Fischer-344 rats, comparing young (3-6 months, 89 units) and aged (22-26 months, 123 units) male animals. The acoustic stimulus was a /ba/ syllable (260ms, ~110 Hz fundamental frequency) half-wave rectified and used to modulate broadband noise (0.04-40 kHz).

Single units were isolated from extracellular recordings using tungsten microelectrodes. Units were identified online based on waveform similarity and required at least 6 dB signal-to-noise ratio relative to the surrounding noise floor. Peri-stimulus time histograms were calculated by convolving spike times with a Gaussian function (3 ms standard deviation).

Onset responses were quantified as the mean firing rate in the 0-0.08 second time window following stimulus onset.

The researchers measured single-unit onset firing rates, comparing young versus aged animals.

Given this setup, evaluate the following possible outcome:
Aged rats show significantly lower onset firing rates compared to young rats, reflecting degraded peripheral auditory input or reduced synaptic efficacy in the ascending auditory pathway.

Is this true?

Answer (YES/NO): YES